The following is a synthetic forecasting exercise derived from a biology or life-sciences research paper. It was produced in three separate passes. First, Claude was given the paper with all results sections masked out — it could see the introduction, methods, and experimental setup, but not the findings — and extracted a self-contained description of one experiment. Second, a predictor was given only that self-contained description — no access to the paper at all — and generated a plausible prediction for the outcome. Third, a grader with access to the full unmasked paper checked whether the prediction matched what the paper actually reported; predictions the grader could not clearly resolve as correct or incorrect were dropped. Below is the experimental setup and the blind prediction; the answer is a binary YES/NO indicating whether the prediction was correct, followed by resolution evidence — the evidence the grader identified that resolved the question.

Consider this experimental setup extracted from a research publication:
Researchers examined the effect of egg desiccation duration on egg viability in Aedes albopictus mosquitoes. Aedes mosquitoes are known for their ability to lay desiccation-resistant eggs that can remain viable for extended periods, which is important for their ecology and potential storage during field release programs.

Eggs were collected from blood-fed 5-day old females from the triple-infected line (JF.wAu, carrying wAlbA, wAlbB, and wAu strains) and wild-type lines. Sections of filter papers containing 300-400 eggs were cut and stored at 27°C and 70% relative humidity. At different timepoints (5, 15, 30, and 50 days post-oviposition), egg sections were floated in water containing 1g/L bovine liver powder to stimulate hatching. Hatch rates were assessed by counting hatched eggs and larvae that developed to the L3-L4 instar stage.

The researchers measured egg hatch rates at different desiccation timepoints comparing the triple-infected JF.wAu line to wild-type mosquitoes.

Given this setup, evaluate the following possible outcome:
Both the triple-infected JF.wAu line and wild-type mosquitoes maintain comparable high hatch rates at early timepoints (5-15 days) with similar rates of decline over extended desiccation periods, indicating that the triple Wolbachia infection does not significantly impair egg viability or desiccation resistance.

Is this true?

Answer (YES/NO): NO